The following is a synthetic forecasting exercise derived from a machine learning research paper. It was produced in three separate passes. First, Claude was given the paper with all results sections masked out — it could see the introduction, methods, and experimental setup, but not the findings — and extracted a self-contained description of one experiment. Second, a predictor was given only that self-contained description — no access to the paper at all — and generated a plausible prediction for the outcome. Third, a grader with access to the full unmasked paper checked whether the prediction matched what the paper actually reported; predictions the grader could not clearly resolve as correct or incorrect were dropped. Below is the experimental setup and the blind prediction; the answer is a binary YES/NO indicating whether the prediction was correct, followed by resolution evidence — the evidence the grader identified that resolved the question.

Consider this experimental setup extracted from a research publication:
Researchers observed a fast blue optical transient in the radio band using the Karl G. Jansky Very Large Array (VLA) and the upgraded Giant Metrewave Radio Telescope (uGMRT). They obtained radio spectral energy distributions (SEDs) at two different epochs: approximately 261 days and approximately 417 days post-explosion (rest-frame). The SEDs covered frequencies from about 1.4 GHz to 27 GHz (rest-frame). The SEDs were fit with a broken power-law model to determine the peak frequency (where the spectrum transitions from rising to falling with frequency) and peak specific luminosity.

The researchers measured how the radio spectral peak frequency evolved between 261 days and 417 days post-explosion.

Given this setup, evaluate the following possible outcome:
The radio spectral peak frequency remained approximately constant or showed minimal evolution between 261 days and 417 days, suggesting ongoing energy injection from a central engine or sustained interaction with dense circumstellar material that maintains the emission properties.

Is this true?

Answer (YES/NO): NO